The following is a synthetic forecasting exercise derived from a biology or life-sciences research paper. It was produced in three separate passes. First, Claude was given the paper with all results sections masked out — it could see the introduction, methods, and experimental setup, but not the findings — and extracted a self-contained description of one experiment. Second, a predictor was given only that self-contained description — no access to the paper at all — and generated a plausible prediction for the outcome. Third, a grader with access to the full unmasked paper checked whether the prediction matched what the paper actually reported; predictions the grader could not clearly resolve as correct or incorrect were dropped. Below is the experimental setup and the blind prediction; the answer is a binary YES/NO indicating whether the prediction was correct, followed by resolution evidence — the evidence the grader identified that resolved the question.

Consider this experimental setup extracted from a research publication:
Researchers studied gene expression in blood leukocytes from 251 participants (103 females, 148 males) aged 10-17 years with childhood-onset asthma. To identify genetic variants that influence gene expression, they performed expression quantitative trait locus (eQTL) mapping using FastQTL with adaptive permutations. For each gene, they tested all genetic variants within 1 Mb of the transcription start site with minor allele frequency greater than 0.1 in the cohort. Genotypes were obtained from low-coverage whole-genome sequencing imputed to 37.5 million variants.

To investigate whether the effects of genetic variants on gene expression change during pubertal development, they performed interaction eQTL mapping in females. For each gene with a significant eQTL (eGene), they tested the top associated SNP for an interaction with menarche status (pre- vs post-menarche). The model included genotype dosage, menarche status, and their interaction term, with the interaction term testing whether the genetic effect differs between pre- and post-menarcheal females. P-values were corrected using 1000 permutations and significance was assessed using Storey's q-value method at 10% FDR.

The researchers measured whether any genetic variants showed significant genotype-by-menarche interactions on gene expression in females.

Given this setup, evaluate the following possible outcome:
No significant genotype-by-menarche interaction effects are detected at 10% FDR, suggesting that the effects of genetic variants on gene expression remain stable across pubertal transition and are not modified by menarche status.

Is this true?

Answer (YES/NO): NO